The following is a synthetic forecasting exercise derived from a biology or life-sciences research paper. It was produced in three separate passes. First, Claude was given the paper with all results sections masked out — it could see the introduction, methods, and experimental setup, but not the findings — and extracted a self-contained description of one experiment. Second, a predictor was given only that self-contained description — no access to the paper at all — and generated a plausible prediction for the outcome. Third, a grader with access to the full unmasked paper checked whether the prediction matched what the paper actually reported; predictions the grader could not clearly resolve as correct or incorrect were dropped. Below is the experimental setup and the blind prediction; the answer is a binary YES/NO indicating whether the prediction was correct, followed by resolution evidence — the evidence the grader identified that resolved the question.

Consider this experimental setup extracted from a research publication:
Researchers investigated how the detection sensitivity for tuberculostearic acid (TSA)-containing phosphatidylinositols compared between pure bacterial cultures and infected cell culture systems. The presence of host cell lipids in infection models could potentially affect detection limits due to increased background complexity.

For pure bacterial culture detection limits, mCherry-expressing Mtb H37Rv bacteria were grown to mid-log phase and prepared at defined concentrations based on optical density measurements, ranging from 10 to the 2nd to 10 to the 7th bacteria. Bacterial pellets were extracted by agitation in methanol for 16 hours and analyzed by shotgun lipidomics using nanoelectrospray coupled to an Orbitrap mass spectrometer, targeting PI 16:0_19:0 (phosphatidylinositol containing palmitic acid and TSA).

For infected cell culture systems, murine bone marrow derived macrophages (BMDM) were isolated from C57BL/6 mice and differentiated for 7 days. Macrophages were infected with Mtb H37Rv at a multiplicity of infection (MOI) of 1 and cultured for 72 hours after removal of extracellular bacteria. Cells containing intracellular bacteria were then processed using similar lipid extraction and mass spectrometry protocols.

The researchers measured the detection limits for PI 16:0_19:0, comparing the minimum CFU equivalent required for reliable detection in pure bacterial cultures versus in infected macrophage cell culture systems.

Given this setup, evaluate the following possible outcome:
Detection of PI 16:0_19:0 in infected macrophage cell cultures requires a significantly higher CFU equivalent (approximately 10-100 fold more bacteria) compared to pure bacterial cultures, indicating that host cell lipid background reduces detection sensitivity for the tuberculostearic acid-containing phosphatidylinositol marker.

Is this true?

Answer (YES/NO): YES